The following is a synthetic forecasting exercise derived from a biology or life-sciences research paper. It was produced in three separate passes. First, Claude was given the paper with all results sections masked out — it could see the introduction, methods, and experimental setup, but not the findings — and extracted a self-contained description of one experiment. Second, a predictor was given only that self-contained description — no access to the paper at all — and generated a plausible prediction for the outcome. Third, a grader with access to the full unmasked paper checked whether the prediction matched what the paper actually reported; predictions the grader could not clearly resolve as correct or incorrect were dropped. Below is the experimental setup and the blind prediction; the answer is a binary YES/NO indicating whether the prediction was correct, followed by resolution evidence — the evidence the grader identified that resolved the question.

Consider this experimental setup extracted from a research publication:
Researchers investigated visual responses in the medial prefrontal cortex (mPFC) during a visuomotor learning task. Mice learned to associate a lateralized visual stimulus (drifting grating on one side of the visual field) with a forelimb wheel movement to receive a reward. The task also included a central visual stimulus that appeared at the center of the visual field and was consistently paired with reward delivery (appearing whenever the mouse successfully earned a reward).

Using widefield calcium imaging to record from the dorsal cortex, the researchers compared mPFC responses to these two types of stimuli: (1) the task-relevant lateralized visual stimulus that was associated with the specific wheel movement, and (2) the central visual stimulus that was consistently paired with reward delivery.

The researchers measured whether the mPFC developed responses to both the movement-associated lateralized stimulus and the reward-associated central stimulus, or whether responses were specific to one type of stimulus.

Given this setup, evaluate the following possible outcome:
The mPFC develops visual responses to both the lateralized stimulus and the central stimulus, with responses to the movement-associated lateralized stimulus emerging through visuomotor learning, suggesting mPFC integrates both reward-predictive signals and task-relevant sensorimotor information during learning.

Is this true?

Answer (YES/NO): NO